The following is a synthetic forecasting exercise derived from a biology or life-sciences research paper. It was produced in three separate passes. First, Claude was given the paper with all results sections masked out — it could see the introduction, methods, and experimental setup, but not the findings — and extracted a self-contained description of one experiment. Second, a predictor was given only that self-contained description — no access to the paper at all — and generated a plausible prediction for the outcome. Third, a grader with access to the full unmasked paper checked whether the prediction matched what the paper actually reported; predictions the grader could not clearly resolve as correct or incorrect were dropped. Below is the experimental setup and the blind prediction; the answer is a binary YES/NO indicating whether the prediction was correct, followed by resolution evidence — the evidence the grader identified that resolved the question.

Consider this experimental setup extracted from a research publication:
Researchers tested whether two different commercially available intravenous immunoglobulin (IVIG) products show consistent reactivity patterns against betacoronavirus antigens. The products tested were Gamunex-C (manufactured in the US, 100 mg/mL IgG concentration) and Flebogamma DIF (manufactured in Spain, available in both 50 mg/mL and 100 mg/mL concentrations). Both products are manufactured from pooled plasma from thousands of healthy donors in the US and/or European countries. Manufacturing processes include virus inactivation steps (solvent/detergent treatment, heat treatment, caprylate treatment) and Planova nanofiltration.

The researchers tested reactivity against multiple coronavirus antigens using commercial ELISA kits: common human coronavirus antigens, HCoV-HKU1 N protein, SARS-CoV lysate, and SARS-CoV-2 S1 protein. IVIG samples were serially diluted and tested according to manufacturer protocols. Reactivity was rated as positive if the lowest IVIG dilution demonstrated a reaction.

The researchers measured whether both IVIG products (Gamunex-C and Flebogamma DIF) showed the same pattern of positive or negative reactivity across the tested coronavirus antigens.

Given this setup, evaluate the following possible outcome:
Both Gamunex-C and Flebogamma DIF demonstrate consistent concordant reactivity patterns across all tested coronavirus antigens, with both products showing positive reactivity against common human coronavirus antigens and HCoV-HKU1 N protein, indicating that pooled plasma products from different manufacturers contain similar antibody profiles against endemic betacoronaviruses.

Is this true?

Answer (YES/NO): NO